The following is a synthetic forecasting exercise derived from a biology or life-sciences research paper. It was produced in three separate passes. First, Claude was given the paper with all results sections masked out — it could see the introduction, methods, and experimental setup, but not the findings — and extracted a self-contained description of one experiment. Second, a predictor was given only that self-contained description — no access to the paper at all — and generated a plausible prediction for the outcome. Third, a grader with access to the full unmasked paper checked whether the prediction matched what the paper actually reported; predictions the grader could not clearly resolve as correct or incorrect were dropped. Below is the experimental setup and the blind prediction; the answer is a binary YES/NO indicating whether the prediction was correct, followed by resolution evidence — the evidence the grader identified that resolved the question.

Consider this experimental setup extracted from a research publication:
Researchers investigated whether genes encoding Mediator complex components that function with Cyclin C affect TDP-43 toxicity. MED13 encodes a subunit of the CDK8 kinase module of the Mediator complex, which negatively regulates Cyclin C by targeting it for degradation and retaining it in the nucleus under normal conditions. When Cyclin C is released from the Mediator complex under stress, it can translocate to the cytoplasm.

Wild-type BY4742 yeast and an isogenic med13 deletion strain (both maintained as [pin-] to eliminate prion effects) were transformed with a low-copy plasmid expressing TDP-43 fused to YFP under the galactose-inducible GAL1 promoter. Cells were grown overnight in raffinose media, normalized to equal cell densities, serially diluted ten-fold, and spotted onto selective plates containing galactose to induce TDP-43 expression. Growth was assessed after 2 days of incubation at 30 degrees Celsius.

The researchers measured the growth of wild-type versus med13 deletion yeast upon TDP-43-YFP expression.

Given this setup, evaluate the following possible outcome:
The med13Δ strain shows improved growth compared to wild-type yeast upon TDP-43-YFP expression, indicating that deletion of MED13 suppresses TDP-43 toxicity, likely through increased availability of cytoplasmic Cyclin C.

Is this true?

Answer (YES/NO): NO